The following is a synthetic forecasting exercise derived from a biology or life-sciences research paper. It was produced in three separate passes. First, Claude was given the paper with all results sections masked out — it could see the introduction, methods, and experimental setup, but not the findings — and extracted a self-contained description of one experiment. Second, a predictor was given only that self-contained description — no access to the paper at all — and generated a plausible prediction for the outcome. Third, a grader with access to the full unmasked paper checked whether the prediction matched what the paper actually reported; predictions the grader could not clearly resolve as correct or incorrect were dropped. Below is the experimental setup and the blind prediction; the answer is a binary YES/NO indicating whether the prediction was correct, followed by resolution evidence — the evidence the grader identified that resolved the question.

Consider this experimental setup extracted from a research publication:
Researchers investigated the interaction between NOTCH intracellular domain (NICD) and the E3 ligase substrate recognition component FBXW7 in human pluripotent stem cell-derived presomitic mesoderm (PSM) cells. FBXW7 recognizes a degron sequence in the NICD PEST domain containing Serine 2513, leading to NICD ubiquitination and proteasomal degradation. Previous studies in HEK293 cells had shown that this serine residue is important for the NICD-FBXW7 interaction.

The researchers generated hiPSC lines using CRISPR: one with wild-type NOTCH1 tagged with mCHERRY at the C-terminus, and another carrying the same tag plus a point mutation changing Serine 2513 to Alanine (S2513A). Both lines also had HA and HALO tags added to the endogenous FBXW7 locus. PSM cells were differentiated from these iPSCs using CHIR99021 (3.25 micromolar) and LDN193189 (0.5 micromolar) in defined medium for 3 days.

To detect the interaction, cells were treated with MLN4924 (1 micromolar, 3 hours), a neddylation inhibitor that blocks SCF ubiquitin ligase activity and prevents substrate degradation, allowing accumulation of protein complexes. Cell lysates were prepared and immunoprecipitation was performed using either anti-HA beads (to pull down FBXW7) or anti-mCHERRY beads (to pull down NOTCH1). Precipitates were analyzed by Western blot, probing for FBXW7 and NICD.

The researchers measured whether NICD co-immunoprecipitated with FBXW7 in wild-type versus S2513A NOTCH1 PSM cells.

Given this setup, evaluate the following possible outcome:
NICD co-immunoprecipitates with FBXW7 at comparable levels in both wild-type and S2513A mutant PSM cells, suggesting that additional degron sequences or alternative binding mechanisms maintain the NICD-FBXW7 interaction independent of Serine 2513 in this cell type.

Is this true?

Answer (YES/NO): NO